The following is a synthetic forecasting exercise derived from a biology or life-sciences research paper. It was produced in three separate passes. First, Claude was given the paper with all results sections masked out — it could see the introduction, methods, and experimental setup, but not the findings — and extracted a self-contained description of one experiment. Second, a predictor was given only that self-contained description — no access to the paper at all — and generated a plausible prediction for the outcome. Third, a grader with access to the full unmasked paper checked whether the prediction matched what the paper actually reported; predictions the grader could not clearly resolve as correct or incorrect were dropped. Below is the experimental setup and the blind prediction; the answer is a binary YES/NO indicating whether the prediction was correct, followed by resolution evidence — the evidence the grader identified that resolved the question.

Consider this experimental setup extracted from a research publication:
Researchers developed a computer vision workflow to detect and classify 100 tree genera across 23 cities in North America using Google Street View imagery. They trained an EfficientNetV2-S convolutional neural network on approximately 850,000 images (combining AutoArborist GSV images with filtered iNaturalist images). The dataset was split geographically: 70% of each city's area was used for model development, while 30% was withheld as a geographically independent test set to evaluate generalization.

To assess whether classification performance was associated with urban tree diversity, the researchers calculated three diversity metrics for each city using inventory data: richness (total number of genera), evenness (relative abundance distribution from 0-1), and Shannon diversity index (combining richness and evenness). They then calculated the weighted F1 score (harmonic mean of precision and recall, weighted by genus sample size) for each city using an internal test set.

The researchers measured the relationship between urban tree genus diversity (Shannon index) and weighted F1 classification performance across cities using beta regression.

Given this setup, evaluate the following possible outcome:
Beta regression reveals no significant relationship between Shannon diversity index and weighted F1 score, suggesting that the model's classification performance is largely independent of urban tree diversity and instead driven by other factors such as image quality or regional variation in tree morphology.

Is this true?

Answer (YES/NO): NO